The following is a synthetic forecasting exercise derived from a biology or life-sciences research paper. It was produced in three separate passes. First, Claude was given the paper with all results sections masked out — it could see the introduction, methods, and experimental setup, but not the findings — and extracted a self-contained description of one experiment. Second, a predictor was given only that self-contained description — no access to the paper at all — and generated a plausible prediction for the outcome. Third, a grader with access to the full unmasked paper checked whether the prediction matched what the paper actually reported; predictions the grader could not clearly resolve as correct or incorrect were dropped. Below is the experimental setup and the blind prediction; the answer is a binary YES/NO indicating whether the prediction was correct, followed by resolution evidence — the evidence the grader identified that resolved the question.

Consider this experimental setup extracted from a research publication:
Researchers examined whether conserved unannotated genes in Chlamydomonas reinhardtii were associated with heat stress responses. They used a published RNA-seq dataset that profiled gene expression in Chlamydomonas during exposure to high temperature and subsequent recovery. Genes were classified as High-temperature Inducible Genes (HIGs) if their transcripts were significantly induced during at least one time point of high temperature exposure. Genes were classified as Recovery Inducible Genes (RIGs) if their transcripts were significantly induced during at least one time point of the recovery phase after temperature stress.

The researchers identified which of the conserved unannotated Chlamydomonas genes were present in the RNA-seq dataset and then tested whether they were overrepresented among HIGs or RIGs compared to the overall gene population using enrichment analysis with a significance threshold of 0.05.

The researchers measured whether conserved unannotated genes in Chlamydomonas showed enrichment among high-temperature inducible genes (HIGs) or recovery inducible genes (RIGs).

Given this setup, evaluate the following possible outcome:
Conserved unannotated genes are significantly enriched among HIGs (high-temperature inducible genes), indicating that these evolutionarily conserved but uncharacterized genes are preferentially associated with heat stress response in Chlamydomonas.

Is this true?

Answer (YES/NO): YES